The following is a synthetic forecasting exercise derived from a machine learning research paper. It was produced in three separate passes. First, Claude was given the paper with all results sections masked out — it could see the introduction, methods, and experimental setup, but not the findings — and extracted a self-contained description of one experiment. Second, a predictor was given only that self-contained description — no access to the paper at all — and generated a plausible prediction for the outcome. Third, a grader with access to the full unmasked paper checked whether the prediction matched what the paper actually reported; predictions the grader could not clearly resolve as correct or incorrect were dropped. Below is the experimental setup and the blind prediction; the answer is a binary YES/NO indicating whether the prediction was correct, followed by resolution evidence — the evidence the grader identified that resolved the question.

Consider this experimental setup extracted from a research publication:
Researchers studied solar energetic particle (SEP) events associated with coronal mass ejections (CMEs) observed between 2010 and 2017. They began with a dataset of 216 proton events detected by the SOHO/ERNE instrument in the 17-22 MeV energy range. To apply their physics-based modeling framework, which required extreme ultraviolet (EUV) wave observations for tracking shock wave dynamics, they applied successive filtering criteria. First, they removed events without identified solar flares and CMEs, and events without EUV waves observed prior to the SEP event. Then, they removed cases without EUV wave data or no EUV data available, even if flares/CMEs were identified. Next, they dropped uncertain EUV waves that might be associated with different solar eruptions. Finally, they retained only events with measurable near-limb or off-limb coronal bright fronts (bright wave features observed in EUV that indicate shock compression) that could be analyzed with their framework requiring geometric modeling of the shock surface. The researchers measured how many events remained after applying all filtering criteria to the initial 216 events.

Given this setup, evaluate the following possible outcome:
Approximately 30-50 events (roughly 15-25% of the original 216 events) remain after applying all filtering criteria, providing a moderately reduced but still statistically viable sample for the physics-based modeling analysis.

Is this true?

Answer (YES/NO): NO